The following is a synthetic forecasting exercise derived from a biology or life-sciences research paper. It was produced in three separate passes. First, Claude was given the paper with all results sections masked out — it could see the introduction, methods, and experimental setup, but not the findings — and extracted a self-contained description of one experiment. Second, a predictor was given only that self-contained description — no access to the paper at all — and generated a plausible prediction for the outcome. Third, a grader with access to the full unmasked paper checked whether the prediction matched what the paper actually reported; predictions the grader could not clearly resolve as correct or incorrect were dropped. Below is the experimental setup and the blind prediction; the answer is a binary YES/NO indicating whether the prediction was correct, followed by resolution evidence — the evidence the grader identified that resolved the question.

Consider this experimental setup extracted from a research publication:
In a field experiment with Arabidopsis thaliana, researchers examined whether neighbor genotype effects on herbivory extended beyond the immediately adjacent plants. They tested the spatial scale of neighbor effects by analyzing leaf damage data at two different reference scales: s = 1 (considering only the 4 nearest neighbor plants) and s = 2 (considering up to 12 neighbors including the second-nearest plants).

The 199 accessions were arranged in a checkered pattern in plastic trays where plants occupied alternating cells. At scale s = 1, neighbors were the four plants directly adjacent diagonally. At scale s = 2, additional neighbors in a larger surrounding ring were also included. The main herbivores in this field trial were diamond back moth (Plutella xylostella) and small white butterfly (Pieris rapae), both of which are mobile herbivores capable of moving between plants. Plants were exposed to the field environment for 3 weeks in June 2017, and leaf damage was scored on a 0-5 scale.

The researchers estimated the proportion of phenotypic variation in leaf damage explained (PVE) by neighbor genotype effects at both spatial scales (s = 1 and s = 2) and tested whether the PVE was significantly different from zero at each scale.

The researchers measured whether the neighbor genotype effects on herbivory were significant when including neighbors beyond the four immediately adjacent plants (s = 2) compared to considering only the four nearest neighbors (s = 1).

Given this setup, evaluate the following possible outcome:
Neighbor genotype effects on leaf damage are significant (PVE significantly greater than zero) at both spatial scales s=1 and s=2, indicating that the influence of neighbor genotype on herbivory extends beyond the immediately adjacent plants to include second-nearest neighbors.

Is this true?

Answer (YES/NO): NO